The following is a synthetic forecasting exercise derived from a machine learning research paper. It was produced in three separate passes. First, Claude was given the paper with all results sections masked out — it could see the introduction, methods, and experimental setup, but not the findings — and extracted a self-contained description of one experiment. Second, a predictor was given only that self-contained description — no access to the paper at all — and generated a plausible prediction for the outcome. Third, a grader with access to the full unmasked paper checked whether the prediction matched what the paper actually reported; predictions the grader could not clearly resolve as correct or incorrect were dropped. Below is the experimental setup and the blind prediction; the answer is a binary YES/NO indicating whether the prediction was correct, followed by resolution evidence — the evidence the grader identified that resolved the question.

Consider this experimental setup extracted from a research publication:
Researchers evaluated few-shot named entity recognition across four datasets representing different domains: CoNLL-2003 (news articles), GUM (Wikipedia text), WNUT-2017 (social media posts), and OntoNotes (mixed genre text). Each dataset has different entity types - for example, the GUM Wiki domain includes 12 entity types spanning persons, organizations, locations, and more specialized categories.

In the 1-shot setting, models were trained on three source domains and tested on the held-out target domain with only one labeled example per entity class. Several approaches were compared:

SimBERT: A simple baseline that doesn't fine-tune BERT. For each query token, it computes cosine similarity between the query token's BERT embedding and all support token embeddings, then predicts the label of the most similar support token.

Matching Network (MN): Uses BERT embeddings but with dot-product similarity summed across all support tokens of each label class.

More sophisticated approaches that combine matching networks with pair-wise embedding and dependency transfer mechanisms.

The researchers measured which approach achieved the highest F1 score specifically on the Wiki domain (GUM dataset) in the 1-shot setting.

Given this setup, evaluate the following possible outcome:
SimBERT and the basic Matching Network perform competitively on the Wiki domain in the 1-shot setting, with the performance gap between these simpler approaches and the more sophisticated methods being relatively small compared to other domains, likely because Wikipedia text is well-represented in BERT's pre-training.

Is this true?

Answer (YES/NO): NO